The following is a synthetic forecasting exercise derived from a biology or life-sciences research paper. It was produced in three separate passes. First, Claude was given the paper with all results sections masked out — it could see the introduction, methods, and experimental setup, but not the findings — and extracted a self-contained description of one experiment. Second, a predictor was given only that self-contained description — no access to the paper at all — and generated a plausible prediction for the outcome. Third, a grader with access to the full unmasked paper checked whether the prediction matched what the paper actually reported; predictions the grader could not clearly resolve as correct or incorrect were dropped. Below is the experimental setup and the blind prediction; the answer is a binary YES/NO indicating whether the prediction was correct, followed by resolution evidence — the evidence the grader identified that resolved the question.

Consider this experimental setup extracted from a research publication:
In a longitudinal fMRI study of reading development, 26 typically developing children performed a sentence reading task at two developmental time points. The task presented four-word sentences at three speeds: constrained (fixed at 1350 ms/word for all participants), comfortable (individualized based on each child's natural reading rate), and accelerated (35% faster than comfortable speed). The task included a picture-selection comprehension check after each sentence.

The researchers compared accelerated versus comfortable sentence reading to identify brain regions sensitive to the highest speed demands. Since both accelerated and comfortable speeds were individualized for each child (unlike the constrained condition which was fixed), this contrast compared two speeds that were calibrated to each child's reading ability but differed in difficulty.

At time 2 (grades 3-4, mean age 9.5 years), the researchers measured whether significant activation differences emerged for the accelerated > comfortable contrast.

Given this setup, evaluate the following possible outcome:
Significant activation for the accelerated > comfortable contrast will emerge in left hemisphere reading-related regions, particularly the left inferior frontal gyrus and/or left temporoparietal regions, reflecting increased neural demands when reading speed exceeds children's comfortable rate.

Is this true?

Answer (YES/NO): NO